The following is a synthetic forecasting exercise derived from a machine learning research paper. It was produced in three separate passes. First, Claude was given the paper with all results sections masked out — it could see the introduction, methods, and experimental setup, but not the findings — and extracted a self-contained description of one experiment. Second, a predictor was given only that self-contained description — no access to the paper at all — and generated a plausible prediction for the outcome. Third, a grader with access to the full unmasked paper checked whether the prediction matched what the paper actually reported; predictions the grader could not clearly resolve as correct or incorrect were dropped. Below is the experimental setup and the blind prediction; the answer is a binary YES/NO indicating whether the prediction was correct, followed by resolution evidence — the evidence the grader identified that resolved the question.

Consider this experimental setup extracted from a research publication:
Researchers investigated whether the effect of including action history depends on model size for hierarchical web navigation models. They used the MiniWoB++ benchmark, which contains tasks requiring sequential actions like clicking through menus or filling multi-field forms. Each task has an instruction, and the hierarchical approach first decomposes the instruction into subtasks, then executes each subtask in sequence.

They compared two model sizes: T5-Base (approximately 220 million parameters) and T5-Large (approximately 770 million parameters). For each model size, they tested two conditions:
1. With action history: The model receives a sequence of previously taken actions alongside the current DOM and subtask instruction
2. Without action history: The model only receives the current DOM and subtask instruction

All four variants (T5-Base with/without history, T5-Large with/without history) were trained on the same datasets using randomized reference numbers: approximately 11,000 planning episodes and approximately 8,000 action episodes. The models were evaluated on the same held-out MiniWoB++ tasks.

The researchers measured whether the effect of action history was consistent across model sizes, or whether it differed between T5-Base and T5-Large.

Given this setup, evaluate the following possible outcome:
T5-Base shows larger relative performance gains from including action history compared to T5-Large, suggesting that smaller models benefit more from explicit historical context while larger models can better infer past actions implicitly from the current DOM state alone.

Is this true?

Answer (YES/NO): YES